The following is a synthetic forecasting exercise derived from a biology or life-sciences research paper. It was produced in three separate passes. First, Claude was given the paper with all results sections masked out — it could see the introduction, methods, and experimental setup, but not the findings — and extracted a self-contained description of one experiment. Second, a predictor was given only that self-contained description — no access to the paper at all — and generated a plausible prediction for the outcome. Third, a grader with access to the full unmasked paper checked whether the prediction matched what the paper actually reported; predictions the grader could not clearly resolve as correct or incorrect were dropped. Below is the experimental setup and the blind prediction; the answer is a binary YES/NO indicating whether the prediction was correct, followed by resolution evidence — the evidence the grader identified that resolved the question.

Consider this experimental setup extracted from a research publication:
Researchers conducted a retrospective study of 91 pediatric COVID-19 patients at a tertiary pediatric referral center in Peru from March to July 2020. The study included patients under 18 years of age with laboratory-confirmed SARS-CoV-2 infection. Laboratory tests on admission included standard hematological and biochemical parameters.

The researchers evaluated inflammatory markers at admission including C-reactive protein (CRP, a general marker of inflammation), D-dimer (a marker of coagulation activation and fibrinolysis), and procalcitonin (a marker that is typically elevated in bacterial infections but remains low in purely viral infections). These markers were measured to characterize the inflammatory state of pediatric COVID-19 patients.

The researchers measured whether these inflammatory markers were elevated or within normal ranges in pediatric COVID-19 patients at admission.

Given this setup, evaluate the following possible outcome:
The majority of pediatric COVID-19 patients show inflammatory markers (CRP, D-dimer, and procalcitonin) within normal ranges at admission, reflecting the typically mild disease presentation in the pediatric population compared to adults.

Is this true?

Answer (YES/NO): NO